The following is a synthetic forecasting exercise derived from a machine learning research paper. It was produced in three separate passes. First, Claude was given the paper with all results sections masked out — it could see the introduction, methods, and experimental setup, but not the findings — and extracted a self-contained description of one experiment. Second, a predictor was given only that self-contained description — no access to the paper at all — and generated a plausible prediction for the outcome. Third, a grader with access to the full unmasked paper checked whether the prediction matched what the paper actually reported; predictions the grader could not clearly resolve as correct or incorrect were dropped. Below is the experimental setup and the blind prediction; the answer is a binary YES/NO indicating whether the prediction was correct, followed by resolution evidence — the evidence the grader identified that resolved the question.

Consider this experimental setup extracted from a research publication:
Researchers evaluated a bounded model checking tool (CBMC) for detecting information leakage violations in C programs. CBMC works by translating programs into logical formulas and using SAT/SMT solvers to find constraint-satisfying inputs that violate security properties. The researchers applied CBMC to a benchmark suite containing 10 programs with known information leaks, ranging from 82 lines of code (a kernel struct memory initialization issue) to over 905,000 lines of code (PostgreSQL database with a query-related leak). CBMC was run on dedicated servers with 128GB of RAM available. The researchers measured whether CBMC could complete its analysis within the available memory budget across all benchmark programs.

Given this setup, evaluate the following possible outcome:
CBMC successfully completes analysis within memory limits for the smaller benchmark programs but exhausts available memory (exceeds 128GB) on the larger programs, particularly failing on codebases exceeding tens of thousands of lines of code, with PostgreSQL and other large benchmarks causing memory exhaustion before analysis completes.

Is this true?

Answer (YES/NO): NO